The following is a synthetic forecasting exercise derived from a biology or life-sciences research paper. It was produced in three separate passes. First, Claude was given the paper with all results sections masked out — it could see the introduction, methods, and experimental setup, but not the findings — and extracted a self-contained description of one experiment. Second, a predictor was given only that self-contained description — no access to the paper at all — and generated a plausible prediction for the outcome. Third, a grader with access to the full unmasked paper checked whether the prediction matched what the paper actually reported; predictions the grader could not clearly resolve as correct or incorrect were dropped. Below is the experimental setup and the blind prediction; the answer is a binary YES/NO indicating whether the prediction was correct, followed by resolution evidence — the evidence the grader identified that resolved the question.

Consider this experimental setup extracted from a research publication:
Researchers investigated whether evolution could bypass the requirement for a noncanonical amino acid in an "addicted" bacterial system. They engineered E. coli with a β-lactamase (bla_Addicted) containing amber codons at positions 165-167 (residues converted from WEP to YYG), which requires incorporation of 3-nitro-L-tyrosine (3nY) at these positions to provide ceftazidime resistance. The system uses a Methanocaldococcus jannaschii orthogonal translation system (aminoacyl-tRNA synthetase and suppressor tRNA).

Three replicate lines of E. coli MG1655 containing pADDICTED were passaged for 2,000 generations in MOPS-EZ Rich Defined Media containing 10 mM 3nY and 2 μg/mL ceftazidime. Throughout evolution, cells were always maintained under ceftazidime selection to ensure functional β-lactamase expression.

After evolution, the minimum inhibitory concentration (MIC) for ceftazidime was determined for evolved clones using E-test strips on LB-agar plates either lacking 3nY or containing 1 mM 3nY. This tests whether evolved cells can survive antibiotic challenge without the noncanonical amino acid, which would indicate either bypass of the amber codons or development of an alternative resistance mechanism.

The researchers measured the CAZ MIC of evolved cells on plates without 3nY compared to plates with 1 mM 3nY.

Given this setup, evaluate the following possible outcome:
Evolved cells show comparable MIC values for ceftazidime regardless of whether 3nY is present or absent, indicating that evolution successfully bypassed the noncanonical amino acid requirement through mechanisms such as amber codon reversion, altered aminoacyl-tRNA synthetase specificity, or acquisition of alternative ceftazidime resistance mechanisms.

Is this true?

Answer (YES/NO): NO